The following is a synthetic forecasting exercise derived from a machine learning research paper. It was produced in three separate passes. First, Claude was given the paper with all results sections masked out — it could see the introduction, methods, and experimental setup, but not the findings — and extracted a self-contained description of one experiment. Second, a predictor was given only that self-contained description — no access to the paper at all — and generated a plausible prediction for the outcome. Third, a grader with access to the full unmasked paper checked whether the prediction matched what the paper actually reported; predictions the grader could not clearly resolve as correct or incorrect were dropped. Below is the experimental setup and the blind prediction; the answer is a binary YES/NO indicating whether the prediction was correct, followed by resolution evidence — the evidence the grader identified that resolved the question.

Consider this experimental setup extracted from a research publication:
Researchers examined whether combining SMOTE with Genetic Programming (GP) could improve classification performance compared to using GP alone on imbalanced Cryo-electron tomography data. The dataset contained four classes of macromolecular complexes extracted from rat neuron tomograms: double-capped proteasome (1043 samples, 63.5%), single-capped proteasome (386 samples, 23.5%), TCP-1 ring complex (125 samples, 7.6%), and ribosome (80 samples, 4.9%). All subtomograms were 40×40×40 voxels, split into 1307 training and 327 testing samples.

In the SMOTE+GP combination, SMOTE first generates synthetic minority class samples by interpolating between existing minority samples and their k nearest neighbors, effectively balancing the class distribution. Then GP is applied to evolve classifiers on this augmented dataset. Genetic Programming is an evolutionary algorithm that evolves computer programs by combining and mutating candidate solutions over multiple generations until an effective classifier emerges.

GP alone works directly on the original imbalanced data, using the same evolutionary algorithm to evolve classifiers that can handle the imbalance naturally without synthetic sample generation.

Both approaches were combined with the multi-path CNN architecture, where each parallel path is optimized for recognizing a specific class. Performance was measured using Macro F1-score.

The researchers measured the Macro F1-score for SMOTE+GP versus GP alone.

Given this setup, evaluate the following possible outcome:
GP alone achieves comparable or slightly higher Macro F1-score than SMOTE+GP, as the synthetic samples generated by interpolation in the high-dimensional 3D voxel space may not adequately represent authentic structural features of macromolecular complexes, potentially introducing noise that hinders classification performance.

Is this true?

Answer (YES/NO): NO